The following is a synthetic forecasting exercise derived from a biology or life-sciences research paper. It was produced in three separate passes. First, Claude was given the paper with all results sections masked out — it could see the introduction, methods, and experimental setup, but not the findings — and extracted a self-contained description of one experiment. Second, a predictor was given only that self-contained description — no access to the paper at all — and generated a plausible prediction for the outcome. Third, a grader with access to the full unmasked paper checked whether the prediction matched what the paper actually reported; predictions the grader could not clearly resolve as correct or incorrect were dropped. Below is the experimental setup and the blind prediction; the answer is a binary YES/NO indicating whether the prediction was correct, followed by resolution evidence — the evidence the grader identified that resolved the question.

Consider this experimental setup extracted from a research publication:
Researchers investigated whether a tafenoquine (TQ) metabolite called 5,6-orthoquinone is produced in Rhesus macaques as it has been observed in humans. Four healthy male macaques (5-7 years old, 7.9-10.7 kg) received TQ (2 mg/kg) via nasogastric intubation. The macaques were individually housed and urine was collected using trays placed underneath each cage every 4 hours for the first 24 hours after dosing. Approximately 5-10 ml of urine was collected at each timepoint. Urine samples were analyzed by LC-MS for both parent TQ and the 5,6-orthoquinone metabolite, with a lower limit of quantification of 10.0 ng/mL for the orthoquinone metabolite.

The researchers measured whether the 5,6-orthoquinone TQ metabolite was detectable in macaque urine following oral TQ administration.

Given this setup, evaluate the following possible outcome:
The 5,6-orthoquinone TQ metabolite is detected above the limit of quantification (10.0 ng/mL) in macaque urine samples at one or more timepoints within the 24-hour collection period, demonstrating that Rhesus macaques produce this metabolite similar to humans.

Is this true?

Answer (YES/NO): YES